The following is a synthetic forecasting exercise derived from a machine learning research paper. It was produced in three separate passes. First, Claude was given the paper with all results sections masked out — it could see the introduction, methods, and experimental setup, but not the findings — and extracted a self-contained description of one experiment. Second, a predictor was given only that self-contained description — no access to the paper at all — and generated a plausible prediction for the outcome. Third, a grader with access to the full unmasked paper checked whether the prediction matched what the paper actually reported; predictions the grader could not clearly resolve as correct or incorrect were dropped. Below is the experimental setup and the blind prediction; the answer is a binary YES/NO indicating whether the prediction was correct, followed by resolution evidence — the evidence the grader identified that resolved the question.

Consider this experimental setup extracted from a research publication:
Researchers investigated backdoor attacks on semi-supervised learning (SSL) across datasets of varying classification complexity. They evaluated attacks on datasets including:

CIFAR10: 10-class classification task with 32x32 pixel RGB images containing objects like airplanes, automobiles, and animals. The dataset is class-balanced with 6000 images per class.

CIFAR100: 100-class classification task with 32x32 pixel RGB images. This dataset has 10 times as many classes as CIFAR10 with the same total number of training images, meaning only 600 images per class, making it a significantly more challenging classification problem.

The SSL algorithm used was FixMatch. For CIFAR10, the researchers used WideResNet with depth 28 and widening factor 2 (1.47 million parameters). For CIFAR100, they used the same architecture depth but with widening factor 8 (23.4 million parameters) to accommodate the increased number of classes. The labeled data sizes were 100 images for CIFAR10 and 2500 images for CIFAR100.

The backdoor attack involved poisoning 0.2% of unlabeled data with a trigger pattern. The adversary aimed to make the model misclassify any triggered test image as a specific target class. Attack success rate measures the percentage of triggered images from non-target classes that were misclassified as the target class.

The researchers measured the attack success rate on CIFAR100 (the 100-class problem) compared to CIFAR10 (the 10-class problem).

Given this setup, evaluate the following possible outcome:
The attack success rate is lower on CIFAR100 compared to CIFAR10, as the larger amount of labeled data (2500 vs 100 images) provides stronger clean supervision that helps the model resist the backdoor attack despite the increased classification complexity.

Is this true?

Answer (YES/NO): NO